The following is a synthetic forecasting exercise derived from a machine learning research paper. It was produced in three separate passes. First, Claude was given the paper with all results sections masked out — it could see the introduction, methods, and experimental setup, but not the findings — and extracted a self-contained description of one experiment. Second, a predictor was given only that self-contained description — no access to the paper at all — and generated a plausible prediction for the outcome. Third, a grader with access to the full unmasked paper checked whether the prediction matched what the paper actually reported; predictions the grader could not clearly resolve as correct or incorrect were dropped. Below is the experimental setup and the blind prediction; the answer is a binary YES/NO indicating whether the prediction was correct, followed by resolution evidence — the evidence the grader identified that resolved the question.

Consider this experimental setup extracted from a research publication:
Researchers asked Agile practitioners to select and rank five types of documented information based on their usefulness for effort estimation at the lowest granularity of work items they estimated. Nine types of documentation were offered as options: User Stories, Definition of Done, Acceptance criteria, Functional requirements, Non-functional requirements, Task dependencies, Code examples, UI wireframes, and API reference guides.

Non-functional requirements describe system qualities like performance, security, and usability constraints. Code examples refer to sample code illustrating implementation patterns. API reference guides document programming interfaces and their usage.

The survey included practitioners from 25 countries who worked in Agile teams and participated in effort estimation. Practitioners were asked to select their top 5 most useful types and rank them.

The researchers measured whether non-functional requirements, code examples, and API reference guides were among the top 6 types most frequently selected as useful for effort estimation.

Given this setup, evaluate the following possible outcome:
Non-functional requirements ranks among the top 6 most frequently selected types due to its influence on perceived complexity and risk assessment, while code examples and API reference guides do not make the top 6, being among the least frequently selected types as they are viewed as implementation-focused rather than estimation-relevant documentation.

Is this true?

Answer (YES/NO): NO